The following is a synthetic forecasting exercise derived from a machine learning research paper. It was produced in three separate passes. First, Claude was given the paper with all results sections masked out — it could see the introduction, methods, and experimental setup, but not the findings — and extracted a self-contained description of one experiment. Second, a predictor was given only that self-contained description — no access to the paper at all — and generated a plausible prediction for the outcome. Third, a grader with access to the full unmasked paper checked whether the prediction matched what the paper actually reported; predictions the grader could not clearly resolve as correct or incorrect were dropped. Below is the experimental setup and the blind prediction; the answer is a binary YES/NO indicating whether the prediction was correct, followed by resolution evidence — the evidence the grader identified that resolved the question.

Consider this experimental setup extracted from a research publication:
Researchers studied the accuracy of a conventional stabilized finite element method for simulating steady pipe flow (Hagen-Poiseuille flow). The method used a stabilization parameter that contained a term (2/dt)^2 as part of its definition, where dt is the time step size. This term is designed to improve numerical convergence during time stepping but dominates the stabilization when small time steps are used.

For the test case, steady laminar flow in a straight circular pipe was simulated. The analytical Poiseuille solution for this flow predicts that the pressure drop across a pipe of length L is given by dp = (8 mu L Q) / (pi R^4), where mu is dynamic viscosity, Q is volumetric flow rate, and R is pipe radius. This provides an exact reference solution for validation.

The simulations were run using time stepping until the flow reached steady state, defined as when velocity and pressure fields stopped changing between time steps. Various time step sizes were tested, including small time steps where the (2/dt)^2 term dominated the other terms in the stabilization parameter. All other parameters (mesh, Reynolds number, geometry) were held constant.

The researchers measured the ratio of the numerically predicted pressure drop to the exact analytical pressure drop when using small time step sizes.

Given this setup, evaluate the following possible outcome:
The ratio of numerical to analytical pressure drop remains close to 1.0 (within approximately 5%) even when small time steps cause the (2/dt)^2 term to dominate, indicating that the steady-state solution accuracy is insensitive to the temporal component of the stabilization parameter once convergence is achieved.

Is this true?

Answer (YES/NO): NO